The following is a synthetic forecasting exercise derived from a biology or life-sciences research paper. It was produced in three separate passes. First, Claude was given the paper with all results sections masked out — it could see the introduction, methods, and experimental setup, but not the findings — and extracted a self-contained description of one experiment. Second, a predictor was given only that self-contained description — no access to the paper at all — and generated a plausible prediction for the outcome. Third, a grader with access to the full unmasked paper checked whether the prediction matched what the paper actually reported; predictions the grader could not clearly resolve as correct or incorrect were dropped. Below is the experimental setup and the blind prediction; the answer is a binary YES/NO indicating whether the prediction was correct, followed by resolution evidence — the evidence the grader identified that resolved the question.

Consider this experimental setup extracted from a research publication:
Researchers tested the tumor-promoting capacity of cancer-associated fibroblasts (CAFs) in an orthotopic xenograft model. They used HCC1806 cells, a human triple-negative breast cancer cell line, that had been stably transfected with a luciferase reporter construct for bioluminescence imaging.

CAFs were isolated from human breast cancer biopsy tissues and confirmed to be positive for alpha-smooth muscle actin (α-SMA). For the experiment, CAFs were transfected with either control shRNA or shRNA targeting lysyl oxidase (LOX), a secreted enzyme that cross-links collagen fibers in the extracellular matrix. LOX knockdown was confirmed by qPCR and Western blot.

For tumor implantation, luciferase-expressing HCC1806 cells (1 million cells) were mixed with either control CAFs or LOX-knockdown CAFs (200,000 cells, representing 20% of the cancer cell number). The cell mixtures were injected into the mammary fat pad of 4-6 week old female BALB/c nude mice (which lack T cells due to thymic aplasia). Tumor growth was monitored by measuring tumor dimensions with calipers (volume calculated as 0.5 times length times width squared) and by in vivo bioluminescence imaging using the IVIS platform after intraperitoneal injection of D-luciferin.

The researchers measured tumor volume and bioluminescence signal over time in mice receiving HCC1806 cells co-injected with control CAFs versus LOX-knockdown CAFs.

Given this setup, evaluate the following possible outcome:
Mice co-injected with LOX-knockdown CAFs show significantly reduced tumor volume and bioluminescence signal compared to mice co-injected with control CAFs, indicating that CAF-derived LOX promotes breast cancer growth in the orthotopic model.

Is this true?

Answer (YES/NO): YES